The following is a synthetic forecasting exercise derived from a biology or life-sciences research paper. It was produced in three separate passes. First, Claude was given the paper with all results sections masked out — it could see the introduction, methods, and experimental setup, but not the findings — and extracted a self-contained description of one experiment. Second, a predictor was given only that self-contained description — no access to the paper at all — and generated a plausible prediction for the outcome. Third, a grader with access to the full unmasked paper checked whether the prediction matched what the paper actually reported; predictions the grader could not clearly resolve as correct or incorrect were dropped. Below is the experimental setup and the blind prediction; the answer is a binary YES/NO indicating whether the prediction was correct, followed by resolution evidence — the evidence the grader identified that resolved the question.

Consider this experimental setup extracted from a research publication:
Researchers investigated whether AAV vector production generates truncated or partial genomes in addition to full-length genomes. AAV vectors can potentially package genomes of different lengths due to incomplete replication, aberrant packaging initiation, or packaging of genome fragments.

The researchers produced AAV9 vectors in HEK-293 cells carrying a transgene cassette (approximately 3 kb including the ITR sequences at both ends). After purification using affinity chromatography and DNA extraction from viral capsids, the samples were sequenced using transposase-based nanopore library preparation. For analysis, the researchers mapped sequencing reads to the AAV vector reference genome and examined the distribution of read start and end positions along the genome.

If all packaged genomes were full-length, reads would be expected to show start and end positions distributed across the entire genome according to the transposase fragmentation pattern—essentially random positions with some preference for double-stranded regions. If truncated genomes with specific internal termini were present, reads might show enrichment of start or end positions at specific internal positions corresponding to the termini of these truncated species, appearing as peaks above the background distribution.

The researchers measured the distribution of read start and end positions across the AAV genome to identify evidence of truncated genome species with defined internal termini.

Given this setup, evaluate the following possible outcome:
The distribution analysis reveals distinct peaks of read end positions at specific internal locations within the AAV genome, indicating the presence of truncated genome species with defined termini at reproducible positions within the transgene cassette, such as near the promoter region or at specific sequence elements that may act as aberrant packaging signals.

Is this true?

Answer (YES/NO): NO